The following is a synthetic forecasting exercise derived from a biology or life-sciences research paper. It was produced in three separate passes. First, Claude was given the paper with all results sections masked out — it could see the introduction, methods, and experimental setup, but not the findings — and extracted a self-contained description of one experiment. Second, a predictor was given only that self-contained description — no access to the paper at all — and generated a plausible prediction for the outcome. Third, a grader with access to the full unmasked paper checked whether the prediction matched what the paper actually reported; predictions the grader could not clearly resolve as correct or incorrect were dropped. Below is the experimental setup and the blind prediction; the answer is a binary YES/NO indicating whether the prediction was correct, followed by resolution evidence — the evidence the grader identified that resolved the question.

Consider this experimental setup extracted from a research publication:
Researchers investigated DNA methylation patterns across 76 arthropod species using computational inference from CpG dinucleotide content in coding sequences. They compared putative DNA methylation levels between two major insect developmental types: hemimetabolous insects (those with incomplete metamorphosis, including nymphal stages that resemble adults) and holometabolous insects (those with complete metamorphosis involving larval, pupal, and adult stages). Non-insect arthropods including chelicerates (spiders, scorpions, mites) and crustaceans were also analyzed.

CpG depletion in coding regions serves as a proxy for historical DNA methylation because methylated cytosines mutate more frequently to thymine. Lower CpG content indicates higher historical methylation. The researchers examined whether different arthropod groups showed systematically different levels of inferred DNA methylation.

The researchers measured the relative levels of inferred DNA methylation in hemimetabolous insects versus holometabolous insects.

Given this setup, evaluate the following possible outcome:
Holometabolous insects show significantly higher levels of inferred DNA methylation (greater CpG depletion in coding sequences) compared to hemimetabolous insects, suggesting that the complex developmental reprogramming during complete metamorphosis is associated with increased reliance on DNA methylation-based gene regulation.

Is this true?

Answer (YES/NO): NO